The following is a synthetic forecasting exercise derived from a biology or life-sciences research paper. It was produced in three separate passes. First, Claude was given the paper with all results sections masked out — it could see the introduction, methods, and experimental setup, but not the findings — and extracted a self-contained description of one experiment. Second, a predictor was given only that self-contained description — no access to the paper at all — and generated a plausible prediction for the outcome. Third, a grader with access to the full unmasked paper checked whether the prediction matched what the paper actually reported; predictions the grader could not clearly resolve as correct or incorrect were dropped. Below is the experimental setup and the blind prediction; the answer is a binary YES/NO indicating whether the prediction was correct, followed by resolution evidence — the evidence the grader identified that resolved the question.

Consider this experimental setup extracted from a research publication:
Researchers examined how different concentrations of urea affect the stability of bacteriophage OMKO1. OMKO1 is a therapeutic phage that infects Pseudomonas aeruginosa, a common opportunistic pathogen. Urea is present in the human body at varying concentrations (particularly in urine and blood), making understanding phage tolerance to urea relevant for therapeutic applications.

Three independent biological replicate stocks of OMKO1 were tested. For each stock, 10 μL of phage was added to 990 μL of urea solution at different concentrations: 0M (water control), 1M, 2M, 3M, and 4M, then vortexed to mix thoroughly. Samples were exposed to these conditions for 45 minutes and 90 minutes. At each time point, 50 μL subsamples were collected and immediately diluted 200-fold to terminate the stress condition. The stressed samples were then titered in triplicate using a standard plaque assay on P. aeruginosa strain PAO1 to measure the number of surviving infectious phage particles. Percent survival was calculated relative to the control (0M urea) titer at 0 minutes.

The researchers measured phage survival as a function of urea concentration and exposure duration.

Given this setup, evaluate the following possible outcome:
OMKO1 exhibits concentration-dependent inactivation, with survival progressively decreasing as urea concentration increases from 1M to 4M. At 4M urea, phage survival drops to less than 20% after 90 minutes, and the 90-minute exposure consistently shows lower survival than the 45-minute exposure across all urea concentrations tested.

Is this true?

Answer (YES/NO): NO